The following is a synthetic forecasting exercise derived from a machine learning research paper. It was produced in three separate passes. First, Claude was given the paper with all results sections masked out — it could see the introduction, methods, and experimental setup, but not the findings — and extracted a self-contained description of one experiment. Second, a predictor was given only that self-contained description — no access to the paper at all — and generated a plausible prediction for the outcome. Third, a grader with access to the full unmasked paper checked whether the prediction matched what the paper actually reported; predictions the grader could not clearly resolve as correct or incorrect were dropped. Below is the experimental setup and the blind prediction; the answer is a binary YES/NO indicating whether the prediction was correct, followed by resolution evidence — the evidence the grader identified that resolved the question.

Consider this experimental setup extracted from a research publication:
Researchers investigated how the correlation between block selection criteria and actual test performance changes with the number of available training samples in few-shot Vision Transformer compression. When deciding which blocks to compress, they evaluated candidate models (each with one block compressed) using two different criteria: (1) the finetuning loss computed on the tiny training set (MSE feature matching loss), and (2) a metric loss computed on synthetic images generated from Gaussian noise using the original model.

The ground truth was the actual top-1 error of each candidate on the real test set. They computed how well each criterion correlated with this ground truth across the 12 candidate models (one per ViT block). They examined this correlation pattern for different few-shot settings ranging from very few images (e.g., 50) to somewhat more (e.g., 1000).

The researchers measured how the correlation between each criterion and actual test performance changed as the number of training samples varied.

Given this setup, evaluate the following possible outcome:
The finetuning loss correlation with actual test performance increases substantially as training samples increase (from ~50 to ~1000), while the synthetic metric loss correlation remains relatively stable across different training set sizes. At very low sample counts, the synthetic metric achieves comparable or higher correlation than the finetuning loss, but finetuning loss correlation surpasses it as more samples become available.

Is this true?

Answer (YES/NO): NO